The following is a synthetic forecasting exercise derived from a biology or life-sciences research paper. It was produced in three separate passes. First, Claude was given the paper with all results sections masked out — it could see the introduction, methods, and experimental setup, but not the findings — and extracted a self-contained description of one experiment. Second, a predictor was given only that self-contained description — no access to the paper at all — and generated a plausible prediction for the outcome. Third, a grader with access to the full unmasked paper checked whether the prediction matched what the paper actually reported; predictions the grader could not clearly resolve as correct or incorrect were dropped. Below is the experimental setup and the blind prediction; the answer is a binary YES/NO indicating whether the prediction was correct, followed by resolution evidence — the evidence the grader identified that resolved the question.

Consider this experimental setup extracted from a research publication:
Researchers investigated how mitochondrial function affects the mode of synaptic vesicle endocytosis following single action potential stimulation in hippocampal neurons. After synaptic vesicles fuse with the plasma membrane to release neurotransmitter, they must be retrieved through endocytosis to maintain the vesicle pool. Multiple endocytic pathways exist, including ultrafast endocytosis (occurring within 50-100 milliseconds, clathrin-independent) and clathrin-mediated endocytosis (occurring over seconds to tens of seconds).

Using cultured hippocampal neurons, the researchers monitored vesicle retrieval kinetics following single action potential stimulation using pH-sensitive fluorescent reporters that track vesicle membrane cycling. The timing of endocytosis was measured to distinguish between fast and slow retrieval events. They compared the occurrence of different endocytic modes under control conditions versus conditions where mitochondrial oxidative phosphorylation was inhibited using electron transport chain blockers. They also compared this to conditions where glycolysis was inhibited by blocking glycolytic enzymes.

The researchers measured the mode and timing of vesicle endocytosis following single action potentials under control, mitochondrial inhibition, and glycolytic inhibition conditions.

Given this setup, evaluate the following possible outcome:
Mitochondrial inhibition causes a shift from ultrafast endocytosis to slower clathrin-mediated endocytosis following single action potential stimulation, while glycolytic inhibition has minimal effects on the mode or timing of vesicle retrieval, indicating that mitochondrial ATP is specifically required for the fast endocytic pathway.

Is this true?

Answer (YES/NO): NO